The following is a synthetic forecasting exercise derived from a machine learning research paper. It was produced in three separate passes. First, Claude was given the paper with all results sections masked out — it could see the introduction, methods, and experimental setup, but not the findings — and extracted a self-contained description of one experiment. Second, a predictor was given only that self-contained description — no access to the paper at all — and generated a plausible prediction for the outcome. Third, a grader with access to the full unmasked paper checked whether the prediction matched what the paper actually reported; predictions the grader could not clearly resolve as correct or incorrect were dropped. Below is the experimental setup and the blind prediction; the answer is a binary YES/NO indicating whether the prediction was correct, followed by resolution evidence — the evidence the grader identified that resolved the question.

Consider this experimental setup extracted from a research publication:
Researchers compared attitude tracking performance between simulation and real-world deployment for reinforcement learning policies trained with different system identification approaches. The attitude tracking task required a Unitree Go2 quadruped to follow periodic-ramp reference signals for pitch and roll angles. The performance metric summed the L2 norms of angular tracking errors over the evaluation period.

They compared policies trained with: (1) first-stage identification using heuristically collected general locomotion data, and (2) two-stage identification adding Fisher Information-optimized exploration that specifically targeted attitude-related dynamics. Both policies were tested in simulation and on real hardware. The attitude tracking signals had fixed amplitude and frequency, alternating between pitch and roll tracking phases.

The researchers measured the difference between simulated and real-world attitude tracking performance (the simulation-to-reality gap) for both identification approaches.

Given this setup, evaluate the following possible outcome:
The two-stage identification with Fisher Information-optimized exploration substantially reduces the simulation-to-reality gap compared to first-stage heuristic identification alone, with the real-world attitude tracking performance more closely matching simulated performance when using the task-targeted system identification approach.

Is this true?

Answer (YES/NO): YES